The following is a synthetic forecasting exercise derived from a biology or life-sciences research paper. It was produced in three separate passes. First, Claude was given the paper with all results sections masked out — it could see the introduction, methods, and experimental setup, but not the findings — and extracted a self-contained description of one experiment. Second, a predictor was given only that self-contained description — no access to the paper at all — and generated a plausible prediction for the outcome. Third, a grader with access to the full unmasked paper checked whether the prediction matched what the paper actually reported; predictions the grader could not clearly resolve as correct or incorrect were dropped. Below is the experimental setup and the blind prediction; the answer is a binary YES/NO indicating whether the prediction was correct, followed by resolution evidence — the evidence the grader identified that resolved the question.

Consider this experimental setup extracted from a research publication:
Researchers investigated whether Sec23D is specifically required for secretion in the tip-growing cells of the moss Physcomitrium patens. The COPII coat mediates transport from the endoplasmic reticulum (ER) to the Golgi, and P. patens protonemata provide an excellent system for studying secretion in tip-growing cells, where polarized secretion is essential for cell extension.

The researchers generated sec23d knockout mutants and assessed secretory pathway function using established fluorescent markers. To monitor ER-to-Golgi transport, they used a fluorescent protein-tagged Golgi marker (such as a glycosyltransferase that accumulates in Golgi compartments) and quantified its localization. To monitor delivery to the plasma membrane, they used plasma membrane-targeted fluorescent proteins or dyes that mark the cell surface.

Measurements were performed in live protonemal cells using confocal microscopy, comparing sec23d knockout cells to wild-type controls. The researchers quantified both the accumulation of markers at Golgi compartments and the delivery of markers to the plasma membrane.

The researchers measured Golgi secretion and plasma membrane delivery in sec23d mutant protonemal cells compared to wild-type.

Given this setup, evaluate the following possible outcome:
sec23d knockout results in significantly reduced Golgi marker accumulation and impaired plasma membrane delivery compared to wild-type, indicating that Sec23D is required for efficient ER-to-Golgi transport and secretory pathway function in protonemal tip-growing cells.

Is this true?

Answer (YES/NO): YES